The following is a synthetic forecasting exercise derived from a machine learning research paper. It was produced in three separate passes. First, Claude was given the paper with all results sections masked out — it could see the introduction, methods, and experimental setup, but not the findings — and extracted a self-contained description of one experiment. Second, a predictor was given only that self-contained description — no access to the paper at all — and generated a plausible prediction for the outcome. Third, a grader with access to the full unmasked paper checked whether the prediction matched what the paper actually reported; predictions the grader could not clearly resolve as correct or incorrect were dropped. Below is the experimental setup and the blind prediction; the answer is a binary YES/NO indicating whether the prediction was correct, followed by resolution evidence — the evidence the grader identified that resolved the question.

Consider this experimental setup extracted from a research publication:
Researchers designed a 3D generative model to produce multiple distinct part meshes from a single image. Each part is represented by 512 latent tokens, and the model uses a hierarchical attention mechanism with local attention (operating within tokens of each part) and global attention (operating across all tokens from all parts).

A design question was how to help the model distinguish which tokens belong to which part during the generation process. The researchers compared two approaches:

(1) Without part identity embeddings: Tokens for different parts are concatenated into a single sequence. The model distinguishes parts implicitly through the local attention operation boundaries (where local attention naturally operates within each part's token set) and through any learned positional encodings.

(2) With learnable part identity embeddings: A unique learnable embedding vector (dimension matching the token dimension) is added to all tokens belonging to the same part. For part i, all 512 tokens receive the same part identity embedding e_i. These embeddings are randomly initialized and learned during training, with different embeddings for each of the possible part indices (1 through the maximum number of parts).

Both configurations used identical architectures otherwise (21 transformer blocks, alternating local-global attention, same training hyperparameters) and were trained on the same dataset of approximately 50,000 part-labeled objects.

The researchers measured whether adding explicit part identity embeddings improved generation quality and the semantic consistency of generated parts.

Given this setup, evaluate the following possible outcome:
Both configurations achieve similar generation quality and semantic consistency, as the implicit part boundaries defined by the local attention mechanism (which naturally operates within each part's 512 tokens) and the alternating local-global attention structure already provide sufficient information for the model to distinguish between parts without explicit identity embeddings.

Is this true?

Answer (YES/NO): NO